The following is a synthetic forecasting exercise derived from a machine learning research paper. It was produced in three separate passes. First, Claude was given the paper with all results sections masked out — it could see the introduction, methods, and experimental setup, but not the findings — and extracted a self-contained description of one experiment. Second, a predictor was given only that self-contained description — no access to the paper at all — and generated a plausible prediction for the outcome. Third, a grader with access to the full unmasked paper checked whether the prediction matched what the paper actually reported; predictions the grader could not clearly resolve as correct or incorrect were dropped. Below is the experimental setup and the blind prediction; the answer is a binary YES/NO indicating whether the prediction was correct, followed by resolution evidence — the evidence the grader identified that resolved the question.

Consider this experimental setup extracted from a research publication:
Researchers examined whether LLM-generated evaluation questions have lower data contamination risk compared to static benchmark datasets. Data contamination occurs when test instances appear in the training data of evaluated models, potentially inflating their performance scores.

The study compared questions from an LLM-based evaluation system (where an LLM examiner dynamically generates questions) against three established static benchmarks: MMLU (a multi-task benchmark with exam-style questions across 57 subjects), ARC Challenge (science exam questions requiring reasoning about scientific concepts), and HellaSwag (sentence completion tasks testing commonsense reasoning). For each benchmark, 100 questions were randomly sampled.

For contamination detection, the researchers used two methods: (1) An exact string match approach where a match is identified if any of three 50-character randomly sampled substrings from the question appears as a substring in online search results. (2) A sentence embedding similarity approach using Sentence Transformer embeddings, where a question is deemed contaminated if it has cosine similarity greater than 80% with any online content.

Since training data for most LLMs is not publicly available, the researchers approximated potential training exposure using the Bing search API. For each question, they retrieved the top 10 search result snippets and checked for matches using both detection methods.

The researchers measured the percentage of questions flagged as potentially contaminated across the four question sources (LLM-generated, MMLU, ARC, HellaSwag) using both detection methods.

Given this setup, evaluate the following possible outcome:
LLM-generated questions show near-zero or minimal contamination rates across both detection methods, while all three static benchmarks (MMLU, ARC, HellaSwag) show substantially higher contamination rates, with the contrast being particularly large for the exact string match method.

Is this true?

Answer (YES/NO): NO